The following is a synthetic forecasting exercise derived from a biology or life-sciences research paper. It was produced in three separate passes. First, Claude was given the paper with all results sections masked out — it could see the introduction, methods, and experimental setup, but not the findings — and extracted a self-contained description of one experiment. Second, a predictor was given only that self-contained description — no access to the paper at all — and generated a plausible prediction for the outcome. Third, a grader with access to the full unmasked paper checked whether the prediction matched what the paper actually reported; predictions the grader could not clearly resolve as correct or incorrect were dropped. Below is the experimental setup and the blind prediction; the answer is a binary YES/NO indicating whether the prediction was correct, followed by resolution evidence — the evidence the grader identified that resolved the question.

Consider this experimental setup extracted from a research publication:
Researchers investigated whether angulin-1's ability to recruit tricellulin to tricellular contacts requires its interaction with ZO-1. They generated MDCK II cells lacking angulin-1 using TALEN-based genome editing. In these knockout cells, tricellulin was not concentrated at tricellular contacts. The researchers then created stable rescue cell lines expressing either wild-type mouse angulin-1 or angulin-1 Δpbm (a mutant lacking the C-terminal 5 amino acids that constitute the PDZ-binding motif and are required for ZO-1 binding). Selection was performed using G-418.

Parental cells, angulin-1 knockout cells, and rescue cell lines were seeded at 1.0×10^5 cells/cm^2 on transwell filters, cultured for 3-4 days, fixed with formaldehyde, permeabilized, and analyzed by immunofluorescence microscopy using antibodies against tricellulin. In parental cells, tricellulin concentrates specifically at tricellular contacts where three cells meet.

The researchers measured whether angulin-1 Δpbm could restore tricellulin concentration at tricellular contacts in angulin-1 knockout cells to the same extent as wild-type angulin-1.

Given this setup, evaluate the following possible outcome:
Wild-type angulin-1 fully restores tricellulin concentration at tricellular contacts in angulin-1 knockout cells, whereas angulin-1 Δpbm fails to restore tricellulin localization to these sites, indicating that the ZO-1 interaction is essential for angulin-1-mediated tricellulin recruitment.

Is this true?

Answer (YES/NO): NO